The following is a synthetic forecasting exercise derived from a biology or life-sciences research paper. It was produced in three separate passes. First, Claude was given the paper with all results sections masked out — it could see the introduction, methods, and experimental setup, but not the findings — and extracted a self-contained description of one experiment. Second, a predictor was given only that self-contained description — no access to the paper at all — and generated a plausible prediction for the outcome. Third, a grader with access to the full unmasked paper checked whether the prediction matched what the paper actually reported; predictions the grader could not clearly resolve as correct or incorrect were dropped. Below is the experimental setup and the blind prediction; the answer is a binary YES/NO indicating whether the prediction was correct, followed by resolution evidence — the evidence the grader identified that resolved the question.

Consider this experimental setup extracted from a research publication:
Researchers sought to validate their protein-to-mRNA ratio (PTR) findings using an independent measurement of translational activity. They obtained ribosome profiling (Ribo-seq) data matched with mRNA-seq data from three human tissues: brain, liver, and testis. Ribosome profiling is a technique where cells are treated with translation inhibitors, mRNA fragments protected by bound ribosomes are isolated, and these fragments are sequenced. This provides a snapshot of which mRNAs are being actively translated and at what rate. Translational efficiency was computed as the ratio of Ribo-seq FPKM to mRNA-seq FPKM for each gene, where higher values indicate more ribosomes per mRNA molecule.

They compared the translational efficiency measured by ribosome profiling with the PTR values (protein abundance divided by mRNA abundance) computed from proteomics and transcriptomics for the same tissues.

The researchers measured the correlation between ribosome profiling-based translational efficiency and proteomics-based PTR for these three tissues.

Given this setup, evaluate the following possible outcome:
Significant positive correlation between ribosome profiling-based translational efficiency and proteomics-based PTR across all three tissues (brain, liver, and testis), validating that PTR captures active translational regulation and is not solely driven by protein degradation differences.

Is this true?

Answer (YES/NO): YES